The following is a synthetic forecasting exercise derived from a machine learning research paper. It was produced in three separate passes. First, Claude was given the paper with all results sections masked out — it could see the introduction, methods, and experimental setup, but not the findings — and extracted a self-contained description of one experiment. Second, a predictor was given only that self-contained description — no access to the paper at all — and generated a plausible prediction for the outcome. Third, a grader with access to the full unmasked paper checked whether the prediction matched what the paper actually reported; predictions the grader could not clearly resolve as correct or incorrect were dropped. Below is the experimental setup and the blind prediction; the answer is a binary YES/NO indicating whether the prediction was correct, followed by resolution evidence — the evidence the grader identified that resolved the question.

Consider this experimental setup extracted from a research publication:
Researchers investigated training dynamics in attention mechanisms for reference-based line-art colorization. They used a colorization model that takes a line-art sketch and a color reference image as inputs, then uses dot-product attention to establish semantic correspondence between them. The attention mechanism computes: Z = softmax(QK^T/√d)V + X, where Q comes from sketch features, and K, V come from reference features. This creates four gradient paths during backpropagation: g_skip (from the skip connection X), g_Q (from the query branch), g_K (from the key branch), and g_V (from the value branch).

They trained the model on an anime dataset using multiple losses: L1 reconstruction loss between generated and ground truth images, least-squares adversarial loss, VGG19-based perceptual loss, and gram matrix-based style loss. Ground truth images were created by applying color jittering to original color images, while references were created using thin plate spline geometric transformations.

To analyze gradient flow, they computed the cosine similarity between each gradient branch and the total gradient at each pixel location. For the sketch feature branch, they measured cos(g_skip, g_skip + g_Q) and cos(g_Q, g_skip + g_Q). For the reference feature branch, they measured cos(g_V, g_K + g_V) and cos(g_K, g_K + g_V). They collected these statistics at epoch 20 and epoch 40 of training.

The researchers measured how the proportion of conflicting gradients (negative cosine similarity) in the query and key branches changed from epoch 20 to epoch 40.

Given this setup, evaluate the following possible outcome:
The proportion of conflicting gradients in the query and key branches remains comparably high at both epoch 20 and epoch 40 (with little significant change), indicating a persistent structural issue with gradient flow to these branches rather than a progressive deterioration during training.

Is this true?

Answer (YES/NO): NO